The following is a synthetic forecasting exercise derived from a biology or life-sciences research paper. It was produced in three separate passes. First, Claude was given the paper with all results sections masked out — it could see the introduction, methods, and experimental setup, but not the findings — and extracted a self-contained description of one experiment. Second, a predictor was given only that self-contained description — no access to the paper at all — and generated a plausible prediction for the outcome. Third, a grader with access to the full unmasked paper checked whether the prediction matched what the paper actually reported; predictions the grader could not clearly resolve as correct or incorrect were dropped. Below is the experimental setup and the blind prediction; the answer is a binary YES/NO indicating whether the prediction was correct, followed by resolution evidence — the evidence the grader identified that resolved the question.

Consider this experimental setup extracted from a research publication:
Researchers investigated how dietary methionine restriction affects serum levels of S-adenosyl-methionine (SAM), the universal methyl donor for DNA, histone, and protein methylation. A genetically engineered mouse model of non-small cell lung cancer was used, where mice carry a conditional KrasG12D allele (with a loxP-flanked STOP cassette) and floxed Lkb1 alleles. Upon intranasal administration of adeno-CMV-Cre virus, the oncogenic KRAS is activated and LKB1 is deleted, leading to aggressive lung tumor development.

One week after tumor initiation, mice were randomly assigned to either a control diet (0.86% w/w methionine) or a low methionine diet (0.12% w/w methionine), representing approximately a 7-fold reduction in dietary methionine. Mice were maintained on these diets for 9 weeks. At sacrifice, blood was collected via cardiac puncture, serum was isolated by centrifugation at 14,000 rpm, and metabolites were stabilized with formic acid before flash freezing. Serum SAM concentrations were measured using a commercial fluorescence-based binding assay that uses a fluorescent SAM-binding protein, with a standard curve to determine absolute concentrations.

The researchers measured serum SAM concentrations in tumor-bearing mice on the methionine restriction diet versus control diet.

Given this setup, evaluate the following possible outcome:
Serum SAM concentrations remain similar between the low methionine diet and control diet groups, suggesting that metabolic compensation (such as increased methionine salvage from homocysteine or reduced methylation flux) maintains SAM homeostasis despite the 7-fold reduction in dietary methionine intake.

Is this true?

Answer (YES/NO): NO